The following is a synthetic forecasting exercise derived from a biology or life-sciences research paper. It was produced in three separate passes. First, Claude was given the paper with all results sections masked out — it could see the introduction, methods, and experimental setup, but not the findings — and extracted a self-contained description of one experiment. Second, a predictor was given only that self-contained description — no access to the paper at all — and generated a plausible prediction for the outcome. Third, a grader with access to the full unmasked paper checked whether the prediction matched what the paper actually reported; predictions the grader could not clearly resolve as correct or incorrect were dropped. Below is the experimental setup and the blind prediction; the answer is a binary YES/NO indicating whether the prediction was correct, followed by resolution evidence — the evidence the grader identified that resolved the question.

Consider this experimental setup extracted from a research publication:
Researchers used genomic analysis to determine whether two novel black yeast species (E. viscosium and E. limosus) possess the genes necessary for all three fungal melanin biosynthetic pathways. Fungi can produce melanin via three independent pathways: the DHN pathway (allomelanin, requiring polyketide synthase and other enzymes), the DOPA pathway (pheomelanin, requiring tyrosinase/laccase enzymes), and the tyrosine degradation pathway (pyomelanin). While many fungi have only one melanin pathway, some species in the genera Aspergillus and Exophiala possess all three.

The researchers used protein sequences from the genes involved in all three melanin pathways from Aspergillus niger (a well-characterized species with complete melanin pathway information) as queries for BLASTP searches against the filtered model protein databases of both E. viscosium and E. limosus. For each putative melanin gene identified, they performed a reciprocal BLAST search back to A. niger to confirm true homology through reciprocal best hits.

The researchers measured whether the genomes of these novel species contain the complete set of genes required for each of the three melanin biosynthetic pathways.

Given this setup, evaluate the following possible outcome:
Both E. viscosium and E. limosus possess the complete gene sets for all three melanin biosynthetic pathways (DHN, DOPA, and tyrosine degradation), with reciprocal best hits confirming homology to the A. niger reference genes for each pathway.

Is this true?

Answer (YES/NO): YES